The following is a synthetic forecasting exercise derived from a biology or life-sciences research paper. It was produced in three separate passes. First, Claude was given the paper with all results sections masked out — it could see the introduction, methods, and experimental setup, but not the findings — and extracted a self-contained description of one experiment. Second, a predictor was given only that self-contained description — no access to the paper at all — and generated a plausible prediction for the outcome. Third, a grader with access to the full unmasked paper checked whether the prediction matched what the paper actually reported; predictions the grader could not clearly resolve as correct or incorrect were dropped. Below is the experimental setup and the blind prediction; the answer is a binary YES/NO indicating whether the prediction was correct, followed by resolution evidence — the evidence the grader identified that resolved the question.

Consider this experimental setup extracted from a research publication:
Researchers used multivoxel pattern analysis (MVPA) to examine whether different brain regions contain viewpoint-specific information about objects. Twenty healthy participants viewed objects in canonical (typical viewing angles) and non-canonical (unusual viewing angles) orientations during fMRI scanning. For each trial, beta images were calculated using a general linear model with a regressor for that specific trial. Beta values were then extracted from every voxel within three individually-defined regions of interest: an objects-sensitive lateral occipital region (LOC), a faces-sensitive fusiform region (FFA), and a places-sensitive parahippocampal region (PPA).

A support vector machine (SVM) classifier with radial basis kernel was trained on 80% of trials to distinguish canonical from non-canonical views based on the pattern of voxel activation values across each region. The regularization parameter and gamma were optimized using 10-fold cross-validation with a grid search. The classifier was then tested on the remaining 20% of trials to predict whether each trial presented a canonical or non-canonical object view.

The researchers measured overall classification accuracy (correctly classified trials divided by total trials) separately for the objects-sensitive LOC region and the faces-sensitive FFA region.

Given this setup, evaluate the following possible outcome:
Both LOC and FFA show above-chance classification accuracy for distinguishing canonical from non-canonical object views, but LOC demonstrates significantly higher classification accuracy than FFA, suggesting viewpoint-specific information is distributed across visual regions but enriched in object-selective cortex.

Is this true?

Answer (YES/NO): NO